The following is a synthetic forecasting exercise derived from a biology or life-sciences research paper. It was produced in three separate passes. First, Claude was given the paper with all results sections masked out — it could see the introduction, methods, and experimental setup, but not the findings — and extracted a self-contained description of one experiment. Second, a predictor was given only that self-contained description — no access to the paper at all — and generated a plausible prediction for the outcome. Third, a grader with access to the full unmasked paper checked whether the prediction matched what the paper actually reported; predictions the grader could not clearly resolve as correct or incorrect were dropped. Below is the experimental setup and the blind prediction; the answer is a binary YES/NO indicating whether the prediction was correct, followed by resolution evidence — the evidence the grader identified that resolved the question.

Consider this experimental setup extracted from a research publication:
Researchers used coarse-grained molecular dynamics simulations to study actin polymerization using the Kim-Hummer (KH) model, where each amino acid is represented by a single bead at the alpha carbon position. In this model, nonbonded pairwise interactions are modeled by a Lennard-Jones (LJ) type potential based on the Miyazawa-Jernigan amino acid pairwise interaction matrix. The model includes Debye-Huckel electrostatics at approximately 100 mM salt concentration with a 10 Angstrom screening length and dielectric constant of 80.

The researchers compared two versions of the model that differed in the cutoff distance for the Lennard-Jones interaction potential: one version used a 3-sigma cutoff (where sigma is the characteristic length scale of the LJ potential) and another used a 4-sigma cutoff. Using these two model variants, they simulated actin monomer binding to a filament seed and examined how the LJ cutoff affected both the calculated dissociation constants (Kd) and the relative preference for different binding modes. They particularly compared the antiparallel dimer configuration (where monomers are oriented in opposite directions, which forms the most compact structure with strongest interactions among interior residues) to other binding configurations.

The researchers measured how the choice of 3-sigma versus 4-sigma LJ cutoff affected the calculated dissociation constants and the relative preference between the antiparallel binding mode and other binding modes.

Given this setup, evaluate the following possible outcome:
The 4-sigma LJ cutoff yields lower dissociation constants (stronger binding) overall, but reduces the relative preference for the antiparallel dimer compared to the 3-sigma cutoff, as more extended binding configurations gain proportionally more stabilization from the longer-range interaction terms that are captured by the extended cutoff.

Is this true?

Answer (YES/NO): NO